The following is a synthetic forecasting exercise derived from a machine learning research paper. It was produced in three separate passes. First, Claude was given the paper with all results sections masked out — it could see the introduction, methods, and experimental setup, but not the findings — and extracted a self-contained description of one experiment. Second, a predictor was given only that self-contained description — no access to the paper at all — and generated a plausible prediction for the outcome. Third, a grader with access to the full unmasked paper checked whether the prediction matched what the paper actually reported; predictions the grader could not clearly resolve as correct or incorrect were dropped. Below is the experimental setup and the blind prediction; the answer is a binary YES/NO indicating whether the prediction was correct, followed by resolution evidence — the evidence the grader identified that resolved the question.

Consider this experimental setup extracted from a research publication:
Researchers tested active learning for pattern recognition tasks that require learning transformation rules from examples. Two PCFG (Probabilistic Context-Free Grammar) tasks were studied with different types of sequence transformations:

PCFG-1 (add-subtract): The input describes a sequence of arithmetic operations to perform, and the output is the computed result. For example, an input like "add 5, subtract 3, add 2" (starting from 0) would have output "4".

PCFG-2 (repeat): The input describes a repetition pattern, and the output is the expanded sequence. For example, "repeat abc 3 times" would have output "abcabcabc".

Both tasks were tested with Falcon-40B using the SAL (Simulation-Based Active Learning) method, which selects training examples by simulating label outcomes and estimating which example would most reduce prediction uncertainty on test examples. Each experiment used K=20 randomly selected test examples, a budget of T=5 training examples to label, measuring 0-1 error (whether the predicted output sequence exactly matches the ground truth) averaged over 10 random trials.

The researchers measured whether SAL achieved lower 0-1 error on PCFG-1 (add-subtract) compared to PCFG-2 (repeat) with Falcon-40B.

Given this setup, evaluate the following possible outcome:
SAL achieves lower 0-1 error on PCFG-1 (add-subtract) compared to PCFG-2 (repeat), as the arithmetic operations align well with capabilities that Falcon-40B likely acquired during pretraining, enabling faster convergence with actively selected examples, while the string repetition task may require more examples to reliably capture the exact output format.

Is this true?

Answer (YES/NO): YES